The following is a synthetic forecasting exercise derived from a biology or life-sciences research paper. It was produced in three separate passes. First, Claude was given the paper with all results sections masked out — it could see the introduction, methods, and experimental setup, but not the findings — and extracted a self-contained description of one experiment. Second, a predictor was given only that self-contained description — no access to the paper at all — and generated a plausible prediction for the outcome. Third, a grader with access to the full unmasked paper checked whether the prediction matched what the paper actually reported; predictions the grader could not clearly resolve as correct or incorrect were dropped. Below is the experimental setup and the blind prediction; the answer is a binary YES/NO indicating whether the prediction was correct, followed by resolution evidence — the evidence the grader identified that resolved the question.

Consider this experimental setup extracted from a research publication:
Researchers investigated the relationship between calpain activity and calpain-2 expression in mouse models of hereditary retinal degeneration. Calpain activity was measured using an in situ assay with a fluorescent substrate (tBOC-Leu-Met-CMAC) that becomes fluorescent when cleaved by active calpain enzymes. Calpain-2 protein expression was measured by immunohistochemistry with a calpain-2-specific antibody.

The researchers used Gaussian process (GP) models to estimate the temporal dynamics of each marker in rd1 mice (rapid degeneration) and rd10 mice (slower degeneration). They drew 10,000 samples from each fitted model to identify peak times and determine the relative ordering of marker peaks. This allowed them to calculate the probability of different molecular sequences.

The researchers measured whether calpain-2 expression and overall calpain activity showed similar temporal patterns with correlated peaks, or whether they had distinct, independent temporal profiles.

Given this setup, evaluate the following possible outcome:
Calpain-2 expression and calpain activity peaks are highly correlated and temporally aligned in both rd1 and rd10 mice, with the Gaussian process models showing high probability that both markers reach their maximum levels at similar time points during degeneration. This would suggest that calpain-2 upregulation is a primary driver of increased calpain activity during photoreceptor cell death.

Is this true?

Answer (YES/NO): YES